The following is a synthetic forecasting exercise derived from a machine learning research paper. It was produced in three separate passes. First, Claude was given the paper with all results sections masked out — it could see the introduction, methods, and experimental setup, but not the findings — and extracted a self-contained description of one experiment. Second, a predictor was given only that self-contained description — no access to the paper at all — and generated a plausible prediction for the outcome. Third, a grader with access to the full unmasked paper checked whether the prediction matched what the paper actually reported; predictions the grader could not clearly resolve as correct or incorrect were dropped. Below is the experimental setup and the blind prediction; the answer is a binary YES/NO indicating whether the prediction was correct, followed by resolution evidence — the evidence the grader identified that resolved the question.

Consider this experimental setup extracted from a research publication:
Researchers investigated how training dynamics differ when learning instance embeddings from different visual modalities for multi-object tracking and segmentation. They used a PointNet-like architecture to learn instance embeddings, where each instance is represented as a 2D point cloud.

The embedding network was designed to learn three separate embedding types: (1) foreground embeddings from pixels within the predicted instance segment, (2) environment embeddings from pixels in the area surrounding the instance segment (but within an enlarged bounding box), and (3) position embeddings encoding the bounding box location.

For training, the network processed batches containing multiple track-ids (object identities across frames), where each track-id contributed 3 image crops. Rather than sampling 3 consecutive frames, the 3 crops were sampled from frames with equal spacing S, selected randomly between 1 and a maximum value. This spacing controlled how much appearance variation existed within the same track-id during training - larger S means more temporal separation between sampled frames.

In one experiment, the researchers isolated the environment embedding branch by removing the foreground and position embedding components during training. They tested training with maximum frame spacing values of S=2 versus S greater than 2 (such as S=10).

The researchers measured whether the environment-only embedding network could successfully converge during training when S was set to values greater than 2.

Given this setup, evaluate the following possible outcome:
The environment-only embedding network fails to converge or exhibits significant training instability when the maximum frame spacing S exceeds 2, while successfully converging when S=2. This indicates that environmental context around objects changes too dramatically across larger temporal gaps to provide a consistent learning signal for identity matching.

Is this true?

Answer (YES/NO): YES